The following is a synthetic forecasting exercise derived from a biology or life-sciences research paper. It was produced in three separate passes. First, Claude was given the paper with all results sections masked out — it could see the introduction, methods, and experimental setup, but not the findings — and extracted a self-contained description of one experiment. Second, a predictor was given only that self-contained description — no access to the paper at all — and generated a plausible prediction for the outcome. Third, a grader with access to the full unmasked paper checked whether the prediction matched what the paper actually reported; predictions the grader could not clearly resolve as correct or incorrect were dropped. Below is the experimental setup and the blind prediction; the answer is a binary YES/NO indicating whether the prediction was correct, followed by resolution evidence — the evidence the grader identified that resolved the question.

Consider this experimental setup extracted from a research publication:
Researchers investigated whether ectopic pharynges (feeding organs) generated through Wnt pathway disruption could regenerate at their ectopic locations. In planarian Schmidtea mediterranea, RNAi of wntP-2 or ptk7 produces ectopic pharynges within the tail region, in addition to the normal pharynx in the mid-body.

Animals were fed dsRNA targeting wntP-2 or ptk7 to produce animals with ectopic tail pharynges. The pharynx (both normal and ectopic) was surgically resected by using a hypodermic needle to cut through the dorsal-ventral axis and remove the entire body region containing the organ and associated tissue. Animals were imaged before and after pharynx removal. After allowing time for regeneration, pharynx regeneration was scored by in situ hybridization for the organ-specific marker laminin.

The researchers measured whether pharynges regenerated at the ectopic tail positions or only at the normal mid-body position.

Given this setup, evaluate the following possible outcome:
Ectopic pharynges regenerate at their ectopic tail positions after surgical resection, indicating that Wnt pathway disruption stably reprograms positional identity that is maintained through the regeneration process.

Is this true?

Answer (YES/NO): YES